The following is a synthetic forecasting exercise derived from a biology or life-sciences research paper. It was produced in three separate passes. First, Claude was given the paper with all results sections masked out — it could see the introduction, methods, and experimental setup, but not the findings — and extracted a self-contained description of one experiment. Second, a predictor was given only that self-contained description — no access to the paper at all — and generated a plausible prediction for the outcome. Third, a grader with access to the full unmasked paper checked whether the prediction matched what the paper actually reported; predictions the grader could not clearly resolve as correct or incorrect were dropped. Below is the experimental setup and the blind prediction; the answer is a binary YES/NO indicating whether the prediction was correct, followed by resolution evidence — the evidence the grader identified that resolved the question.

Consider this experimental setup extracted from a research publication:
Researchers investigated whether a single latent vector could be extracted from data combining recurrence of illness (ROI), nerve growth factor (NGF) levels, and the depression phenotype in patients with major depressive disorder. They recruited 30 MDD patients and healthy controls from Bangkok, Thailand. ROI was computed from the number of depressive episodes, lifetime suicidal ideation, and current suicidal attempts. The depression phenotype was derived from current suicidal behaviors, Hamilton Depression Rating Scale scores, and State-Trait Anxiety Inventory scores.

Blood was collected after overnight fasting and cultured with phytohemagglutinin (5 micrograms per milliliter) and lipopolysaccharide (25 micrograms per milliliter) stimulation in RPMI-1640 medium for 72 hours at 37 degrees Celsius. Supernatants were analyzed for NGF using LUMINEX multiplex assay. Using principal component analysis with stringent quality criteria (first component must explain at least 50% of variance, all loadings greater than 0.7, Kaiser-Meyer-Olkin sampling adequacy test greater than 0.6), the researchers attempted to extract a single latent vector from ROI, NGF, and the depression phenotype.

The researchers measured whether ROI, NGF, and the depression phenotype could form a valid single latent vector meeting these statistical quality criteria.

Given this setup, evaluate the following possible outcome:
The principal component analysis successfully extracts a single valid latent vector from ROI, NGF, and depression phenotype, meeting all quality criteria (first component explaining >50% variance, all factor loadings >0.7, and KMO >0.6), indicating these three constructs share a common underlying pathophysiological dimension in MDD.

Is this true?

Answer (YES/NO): YES